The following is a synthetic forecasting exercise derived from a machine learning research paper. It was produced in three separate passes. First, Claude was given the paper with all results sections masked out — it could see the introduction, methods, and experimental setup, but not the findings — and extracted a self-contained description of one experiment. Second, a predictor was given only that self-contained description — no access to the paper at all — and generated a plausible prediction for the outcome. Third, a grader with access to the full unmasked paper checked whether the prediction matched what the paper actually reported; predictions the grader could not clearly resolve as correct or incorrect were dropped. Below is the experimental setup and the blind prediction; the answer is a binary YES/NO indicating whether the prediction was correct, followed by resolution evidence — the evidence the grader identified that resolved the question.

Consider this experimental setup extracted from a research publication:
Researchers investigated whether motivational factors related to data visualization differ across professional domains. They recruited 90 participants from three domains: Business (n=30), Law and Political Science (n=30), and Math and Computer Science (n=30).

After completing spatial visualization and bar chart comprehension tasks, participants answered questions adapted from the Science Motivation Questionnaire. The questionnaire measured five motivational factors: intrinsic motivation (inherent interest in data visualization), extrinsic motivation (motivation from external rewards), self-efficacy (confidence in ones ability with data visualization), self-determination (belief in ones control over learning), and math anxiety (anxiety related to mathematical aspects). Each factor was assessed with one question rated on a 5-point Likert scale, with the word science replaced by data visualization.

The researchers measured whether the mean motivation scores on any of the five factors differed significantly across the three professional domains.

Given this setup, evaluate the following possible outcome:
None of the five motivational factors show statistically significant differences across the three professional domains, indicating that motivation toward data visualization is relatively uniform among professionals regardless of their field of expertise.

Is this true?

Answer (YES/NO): NO